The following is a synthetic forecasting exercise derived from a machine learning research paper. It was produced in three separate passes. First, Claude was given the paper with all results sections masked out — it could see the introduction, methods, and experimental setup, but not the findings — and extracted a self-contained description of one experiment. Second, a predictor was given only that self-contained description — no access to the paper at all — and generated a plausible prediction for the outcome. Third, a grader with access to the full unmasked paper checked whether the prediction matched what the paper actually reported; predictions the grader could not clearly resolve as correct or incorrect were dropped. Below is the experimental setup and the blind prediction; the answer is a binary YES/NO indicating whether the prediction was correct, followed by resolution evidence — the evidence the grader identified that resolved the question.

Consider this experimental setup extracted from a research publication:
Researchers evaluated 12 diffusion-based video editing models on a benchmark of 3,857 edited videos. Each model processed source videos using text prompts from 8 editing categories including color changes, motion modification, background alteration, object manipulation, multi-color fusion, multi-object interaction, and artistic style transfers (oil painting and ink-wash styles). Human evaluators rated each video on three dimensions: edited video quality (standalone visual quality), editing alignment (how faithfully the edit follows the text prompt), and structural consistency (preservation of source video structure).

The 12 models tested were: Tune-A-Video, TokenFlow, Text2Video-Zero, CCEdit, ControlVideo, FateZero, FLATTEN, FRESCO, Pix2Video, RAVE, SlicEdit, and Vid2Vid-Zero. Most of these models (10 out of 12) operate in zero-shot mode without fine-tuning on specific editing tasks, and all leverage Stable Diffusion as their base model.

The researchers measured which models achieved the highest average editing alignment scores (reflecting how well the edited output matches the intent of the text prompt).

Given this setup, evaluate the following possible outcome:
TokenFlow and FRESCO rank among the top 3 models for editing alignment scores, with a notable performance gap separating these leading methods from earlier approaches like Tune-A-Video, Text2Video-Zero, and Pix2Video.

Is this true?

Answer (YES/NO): NO